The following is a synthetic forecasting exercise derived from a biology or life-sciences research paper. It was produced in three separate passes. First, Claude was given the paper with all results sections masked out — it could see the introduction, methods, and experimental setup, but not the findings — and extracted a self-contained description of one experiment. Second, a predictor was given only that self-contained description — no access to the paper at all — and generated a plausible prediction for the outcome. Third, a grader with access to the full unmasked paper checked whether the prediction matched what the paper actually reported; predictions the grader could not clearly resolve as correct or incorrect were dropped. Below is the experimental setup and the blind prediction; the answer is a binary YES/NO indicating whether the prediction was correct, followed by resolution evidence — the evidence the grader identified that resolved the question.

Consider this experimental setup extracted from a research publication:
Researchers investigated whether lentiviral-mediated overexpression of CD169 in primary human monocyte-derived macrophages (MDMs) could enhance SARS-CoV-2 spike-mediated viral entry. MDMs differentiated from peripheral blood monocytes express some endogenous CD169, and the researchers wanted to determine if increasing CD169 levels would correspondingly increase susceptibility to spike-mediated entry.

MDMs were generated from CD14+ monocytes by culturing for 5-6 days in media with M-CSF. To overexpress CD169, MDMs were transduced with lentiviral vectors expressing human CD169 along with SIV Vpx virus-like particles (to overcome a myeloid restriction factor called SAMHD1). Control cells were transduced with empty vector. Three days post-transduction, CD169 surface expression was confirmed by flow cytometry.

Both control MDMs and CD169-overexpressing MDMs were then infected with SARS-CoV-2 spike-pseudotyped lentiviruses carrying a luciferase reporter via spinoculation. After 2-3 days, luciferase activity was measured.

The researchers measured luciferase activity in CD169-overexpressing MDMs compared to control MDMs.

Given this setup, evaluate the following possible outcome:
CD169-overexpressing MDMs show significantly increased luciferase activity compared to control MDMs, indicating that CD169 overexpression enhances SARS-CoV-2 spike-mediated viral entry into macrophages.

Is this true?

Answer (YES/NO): YES